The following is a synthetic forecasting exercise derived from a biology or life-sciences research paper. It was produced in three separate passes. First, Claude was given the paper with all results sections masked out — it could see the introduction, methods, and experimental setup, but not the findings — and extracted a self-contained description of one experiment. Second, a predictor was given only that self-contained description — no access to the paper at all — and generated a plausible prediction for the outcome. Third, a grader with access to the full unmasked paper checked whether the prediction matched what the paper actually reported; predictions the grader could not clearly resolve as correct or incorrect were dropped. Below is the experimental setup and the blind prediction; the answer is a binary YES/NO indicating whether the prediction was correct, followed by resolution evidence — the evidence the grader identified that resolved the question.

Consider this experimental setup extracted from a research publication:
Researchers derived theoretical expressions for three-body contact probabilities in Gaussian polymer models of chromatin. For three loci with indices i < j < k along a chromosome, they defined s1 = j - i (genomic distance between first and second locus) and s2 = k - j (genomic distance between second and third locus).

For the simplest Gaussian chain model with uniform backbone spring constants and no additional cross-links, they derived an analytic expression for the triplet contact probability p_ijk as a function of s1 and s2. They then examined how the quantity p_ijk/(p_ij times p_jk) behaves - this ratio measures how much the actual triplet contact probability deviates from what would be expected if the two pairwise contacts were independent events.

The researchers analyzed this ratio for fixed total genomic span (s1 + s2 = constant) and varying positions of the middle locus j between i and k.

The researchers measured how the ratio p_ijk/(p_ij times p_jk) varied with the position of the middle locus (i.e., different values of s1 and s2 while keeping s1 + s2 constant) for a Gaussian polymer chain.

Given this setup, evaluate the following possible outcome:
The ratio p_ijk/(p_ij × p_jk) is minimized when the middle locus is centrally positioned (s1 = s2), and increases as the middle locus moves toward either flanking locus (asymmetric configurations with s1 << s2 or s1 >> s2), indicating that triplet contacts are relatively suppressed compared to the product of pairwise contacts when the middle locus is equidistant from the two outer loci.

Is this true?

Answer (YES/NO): YES